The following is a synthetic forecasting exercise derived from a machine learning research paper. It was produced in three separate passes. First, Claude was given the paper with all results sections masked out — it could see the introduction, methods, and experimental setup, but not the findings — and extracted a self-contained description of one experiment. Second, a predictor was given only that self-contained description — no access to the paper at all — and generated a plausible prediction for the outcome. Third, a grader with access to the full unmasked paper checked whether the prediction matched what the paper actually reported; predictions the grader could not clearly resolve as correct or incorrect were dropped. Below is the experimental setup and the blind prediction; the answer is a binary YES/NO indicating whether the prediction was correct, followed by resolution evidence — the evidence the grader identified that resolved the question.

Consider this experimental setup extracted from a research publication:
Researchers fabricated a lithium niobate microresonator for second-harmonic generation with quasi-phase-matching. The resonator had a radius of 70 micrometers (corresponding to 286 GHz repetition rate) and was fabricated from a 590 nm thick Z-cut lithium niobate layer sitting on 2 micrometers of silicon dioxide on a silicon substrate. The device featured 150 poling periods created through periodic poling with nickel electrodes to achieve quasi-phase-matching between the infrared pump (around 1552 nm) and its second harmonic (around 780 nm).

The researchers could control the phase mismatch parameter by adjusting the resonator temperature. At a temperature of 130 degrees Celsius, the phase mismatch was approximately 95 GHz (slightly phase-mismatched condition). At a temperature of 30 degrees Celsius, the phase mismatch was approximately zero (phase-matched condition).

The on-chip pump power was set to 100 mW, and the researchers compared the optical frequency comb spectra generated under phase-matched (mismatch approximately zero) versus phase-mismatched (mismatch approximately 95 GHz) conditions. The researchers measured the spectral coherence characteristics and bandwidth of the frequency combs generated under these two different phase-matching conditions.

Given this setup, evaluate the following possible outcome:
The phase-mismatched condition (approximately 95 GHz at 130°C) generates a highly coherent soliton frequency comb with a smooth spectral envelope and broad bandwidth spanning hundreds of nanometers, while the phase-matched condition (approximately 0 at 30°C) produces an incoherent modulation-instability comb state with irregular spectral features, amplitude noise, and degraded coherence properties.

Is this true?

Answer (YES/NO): NO